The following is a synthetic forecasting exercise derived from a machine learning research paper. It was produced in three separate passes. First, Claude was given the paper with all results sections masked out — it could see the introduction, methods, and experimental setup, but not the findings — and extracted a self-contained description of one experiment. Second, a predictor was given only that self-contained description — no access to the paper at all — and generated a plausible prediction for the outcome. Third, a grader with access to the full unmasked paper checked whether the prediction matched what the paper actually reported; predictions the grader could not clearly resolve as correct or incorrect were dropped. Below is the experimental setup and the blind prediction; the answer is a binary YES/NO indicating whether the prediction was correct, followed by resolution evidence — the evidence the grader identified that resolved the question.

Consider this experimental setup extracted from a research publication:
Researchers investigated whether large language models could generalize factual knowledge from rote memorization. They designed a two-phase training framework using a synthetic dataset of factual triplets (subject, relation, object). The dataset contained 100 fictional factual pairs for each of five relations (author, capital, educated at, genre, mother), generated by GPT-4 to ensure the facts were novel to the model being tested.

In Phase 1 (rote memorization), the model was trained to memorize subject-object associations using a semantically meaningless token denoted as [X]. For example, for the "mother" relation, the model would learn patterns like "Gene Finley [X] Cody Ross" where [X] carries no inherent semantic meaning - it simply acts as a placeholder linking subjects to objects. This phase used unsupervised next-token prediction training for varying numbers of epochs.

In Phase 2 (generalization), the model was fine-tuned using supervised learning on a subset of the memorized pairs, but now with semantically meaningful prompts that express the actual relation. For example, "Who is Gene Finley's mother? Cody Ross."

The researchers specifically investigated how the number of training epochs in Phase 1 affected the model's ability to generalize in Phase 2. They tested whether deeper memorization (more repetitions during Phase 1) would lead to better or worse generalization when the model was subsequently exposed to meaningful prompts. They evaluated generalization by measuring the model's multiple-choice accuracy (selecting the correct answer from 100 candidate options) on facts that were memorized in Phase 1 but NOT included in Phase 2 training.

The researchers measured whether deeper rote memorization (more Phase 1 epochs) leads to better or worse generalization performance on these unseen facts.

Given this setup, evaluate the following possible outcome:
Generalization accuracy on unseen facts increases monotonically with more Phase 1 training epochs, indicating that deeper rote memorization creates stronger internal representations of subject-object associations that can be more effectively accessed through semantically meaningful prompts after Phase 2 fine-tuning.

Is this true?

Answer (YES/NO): YES